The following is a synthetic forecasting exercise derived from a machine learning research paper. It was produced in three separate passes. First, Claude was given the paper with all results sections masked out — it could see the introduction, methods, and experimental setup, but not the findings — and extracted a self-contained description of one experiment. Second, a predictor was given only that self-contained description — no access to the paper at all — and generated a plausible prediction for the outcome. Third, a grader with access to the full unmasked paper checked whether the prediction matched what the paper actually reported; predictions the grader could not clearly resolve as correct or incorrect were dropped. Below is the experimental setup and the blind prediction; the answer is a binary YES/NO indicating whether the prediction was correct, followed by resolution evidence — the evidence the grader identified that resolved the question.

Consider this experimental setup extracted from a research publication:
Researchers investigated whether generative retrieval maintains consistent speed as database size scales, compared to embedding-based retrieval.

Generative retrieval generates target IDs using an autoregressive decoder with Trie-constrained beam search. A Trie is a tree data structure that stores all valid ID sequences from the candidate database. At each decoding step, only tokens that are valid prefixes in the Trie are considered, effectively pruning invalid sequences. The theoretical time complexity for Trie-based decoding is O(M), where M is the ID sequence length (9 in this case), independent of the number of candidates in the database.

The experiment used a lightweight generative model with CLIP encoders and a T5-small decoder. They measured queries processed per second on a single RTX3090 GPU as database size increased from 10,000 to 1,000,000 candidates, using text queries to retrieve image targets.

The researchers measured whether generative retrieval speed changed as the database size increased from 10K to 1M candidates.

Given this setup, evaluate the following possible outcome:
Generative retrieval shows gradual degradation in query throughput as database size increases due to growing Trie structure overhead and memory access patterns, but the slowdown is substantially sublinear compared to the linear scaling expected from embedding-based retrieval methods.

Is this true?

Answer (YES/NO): NO